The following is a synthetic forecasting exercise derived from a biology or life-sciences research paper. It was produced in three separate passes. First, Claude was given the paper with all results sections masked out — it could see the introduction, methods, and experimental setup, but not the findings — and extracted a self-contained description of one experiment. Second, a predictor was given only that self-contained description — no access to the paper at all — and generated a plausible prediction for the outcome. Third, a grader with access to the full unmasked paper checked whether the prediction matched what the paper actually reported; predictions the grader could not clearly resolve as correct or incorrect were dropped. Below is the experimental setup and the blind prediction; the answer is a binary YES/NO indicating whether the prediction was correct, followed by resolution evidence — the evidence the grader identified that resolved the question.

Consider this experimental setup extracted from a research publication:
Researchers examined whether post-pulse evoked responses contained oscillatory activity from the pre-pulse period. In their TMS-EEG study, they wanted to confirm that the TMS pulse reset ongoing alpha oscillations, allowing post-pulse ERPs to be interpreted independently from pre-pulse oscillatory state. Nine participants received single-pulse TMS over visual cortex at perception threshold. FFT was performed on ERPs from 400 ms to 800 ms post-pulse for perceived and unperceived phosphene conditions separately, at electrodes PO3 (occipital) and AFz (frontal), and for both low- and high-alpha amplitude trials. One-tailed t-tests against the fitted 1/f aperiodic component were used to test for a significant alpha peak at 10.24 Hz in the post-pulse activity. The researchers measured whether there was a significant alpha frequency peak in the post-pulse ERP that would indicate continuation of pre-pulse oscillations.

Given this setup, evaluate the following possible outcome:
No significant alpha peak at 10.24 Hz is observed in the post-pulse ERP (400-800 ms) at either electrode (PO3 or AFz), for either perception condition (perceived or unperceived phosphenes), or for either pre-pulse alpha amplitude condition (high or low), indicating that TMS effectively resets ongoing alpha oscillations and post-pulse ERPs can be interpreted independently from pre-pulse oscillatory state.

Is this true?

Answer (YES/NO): YES